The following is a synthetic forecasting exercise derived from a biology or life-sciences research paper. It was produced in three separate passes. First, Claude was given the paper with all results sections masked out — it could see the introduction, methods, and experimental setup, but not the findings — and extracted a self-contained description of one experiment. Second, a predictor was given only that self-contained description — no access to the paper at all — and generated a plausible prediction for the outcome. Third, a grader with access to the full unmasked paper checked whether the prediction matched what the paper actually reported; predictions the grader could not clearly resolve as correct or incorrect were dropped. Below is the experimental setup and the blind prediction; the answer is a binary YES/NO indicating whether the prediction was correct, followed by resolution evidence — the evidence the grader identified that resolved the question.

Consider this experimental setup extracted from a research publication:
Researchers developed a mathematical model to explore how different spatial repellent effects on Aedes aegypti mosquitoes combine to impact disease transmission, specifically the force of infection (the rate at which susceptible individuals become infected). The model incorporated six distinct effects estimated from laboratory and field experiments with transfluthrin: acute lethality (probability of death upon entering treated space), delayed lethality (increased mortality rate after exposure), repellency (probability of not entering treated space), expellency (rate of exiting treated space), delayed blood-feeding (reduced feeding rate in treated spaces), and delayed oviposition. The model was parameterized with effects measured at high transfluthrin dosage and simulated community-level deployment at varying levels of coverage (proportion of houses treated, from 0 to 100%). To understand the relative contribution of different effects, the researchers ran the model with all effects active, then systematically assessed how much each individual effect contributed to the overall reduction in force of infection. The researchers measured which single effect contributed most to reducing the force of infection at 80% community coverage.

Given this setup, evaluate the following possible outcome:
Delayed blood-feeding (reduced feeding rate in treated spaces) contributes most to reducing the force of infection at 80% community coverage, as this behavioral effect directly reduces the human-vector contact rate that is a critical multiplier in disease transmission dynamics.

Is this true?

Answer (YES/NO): NO